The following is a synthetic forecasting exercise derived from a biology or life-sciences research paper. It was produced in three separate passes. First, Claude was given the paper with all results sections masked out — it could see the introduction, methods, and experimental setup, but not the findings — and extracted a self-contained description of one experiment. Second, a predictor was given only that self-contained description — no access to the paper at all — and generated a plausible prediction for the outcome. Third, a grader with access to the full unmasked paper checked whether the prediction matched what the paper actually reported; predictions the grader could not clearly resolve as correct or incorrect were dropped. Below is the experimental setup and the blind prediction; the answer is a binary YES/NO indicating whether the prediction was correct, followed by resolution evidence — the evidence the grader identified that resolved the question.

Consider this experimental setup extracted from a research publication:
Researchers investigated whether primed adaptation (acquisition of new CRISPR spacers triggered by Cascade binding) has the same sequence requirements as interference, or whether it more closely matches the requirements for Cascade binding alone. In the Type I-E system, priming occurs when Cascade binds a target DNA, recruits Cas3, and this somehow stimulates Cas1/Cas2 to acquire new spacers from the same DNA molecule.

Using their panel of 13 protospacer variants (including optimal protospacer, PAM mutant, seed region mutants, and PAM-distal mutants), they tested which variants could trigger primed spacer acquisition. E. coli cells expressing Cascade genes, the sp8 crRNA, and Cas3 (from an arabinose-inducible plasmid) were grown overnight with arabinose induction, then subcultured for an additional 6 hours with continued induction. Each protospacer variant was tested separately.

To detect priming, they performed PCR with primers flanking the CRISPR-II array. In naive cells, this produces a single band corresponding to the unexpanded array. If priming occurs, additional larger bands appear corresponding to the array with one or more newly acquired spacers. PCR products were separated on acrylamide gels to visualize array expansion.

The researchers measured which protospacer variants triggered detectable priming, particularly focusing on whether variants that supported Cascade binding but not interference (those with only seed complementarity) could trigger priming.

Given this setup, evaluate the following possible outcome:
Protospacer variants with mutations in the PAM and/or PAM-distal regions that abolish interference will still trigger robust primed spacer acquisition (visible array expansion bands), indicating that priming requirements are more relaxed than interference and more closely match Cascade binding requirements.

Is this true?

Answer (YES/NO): NO